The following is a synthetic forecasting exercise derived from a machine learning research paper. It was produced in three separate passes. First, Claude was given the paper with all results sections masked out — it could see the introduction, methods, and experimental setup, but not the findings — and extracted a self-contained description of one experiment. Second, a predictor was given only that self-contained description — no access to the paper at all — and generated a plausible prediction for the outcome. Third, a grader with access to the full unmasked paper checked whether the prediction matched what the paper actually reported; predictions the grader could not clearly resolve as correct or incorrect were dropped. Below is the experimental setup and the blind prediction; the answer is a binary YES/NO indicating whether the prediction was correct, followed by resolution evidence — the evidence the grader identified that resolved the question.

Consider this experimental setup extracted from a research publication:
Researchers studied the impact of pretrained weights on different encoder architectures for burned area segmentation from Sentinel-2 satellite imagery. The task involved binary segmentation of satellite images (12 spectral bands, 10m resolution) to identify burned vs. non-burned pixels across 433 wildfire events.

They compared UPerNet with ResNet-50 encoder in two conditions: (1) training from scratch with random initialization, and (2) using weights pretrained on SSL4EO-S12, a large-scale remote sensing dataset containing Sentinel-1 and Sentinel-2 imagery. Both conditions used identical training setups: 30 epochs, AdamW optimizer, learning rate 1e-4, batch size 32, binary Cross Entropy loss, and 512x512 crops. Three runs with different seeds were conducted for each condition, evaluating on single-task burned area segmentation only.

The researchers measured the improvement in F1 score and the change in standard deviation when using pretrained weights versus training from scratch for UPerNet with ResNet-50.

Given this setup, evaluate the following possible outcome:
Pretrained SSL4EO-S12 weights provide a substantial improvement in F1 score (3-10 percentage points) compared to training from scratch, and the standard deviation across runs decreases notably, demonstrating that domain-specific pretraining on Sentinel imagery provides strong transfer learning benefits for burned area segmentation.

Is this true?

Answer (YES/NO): YES